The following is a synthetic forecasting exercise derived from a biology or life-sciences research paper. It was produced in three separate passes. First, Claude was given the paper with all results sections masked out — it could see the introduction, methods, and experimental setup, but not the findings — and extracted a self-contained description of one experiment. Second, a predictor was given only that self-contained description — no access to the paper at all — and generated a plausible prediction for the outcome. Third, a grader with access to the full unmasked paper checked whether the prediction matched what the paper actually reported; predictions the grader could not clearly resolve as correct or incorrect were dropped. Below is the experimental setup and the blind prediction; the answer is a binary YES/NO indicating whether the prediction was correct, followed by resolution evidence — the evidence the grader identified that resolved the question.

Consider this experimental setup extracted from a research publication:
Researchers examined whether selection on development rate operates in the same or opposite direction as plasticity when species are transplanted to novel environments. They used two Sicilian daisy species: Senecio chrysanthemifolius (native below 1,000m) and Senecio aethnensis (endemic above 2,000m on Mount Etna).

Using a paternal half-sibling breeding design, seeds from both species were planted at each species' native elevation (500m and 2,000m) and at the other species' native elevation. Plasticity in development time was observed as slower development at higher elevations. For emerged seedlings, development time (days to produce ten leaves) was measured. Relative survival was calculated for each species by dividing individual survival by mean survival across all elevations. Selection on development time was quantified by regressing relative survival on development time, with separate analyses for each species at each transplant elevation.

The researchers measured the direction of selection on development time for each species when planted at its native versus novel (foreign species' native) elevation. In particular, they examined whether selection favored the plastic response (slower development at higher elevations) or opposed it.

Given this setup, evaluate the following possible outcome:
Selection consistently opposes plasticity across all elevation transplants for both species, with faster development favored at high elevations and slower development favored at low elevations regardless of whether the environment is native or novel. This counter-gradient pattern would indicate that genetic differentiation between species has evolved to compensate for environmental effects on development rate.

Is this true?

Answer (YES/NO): NO